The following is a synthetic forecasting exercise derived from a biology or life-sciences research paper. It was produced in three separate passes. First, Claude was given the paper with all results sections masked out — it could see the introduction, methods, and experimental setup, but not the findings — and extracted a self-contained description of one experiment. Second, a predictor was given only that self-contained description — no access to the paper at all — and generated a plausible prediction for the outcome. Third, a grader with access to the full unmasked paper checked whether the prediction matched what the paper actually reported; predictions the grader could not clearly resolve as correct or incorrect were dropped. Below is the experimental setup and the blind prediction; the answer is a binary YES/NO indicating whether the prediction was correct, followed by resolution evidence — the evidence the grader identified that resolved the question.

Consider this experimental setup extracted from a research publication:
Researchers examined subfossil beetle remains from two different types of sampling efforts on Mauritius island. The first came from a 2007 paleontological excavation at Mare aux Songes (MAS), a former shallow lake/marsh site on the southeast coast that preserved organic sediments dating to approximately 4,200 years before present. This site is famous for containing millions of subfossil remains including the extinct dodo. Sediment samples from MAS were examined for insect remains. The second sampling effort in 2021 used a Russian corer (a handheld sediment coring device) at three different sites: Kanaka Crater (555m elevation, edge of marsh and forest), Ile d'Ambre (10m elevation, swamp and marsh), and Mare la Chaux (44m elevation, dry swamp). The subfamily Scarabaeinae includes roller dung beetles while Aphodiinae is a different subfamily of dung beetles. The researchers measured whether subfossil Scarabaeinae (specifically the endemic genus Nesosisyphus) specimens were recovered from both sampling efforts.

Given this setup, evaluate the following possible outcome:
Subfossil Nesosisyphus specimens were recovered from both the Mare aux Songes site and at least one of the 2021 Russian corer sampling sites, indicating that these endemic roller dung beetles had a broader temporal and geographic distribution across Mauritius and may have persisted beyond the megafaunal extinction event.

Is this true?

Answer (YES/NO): NO